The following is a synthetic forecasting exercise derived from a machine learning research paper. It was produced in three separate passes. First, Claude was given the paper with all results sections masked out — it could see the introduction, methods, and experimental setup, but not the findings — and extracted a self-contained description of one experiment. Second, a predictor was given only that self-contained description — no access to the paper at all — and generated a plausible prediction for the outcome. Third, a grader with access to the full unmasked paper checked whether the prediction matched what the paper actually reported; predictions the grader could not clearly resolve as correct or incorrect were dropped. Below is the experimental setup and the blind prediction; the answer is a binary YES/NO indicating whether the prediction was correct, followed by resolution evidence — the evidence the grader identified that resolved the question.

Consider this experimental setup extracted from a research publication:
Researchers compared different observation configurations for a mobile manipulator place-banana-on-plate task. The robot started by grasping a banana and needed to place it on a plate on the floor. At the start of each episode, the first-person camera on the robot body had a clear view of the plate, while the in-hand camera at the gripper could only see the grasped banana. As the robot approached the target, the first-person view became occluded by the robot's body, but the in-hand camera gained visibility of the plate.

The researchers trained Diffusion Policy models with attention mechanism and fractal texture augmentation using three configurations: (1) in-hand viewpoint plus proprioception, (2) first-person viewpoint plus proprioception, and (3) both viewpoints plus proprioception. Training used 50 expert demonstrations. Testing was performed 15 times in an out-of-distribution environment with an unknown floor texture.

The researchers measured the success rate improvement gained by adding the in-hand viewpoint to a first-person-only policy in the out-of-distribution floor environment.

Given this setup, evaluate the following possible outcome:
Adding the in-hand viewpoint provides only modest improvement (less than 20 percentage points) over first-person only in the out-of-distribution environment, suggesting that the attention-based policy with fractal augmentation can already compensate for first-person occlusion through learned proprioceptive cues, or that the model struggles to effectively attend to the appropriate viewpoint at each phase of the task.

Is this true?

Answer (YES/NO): NO